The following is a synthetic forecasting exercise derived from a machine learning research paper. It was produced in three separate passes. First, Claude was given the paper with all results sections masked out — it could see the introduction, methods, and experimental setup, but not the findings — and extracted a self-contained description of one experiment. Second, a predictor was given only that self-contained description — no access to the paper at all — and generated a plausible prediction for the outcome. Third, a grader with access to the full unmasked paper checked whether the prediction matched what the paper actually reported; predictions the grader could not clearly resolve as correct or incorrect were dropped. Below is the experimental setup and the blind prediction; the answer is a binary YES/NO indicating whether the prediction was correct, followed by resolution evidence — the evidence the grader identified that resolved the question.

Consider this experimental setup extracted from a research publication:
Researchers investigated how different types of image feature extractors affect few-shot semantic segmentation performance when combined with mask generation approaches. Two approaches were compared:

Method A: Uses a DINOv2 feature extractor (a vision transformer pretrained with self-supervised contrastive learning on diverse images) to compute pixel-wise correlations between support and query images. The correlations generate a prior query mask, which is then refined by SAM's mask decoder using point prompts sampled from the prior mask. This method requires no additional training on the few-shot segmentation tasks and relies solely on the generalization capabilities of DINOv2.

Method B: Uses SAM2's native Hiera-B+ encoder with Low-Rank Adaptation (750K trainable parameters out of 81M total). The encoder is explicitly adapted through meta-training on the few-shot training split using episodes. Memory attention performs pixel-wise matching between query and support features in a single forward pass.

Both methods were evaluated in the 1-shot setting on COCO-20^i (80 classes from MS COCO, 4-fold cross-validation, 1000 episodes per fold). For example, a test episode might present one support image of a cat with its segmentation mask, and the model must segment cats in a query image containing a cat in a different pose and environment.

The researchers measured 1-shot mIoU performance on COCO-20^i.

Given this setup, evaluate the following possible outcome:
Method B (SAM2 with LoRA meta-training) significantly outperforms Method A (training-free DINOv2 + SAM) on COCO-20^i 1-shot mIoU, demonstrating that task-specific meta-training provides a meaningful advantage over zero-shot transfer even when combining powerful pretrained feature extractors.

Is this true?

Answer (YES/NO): NO